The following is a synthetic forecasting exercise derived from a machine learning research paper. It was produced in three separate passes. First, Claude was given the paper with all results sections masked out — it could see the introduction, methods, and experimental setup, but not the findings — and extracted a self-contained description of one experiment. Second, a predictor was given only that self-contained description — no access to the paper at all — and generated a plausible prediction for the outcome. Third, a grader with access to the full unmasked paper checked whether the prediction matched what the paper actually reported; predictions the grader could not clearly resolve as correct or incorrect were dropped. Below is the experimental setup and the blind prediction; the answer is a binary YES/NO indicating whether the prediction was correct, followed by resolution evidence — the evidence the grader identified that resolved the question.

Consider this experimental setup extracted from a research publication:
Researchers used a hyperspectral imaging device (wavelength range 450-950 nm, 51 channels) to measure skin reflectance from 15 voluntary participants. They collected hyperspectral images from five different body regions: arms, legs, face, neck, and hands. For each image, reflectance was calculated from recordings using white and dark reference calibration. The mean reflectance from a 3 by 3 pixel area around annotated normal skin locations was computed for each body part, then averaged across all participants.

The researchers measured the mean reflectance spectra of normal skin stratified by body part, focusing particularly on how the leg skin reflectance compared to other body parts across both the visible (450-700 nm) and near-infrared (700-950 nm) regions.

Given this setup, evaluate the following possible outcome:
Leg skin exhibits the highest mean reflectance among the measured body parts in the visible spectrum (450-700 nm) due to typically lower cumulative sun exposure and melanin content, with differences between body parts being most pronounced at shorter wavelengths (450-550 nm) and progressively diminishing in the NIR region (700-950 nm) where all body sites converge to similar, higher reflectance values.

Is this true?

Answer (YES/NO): NO